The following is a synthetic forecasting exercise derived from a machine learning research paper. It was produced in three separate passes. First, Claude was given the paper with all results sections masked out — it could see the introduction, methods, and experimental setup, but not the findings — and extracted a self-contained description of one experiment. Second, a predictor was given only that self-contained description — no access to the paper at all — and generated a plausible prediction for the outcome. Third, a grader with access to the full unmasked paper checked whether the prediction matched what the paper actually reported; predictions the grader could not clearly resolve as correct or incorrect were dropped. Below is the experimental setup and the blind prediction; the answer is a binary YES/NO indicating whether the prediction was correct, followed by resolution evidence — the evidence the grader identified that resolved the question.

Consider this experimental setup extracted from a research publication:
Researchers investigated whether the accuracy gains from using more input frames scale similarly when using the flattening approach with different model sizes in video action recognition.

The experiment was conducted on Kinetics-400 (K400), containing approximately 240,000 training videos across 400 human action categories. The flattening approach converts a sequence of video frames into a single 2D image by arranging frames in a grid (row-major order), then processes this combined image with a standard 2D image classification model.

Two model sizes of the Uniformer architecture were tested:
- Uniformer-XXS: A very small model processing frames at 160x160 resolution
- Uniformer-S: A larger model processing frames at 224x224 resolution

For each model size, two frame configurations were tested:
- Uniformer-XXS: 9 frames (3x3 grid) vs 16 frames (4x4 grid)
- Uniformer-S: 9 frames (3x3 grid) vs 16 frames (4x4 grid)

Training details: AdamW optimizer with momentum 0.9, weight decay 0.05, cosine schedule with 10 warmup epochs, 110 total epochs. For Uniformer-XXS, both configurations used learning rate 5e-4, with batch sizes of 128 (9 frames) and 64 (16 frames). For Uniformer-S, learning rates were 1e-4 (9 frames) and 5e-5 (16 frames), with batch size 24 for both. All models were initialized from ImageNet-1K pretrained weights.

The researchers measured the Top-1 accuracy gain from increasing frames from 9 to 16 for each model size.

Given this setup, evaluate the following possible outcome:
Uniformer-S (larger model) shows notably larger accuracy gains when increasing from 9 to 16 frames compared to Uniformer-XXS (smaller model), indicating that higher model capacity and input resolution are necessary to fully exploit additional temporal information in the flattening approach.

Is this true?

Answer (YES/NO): NO